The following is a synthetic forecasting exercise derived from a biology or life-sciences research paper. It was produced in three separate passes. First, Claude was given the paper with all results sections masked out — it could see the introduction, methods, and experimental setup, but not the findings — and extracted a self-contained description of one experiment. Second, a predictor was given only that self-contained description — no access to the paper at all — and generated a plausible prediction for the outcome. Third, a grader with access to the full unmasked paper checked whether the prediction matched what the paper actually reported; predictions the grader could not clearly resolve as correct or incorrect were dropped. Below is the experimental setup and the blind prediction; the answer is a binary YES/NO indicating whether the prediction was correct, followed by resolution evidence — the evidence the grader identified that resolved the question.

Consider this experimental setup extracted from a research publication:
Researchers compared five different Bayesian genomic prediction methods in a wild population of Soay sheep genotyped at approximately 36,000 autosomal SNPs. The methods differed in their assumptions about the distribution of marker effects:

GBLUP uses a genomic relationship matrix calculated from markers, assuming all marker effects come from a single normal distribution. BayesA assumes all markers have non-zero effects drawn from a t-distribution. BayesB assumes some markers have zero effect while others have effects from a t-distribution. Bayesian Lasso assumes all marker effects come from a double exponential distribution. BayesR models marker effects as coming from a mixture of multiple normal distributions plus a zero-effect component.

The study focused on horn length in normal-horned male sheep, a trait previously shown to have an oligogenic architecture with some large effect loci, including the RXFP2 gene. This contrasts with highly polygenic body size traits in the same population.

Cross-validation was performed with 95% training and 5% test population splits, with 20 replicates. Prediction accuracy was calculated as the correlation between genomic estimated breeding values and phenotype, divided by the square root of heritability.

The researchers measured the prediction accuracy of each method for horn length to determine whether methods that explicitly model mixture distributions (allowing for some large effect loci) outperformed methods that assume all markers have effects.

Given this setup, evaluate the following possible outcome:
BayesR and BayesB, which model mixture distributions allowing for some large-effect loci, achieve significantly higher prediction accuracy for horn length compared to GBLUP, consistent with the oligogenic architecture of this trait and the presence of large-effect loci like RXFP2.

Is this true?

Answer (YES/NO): YES